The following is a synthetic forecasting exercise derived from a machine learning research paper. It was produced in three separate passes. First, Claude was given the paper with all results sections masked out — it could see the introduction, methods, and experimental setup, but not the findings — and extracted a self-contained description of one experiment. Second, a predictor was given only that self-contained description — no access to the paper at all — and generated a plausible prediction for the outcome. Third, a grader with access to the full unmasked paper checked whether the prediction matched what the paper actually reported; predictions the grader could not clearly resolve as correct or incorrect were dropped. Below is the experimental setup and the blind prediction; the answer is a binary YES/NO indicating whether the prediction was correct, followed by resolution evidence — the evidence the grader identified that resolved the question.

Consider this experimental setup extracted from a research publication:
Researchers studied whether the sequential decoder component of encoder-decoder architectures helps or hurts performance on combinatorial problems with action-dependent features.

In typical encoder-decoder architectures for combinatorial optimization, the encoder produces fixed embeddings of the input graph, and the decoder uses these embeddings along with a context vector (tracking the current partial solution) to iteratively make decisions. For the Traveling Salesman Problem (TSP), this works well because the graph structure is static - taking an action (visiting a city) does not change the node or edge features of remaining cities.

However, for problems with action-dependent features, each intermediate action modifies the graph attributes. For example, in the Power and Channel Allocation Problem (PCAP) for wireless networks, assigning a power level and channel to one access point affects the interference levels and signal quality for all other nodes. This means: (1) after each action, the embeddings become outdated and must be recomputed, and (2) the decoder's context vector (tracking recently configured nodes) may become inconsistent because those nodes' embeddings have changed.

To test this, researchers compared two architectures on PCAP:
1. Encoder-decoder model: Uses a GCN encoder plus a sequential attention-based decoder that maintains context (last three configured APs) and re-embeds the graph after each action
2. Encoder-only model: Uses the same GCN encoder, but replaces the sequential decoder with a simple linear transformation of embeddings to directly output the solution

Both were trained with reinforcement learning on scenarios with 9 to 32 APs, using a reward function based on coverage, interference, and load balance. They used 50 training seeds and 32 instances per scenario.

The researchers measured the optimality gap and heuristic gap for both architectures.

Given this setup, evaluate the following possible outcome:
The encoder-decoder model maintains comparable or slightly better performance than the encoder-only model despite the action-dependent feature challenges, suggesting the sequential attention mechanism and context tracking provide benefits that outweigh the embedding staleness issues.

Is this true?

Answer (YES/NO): NO